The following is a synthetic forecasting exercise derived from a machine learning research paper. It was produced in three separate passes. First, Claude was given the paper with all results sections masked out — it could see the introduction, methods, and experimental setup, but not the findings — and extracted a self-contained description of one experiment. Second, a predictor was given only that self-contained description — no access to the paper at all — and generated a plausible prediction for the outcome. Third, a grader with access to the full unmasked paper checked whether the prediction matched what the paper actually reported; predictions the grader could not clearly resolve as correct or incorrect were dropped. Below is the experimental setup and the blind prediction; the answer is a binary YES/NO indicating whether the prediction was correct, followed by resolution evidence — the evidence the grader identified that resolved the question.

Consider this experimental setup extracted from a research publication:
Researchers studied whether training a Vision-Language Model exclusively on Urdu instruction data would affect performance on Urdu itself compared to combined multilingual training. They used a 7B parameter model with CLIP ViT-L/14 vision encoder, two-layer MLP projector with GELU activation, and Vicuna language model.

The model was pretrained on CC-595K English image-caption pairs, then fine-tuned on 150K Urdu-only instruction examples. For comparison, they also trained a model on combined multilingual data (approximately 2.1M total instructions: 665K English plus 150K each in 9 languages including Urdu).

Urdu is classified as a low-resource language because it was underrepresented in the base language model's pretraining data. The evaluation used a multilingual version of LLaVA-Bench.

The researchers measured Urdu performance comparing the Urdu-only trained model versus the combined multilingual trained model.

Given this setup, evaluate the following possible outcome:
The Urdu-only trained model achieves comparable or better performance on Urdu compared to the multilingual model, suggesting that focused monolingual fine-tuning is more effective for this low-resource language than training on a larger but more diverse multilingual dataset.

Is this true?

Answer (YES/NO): NO